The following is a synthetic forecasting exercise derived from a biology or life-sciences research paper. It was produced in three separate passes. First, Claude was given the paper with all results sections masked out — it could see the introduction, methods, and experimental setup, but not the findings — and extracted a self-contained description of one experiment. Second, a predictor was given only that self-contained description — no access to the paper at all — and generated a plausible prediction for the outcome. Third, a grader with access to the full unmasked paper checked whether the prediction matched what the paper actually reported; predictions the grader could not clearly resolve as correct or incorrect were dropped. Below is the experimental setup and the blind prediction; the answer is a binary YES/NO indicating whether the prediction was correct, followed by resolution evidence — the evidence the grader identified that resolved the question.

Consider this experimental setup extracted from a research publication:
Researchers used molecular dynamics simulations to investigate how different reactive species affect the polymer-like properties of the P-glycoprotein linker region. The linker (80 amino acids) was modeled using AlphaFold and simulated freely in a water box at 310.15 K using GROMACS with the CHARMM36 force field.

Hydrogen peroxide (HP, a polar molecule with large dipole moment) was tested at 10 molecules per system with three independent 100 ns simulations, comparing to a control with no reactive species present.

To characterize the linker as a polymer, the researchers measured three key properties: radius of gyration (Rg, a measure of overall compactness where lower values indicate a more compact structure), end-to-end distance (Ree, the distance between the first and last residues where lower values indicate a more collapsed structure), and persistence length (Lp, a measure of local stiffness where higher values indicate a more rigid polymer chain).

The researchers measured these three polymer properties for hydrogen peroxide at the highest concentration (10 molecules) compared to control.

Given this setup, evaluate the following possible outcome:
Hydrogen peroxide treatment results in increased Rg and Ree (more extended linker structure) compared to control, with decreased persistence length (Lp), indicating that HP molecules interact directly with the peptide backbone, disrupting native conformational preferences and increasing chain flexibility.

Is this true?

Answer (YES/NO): NO